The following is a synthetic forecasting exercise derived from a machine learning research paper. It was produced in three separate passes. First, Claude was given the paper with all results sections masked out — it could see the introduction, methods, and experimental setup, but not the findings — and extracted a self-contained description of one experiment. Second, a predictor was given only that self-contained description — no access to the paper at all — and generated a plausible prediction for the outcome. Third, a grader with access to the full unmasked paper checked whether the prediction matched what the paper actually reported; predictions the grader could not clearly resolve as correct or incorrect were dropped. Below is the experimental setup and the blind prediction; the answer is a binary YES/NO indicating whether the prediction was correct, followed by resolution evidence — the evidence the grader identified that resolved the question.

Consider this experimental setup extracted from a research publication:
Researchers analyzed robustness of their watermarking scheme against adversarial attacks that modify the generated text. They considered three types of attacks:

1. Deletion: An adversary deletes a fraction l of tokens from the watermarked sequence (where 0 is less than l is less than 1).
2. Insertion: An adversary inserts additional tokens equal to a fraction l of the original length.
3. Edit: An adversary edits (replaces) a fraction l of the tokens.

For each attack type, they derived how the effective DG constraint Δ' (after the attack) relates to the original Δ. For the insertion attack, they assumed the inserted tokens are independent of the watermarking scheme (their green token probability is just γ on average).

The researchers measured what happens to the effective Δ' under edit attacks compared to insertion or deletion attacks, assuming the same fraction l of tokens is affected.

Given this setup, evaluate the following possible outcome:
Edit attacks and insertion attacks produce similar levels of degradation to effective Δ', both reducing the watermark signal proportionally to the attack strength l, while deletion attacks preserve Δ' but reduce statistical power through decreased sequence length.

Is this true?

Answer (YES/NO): NO